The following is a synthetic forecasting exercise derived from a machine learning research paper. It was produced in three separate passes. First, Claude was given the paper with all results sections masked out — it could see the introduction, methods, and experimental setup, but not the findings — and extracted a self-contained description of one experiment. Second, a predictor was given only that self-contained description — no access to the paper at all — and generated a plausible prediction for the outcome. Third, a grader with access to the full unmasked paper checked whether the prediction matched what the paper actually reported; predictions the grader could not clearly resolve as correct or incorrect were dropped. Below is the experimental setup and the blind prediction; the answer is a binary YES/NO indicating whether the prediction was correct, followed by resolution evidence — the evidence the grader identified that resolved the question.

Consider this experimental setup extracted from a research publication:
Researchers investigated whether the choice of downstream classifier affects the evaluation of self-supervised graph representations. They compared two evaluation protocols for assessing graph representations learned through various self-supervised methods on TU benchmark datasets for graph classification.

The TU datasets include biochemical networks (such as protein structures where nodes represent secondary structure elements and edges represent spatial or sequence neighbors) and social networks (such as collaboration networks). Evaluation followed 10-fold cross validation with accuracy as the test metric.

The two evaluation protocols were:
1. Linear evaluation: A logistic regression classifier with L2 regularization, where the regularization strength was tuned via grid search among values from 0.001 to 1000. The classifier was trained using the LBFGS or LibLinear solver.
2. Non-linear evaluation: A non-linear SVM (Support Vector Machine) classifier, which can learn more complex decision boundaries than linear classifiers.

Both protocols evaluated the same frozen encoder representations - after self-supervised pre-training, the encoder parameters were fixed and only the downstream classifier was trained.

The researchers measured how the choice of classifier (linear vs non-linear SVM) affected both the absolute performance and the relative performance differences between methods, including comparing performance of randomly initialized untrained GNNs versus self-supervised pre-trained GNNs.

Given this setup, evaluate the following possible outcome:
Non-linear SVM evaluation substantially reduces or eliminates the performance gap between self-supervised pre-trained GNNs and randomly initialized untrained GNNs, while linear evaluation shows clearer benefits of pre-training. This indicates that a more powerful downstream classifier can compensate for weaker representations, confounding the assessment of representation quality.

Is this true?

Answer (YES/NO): YES